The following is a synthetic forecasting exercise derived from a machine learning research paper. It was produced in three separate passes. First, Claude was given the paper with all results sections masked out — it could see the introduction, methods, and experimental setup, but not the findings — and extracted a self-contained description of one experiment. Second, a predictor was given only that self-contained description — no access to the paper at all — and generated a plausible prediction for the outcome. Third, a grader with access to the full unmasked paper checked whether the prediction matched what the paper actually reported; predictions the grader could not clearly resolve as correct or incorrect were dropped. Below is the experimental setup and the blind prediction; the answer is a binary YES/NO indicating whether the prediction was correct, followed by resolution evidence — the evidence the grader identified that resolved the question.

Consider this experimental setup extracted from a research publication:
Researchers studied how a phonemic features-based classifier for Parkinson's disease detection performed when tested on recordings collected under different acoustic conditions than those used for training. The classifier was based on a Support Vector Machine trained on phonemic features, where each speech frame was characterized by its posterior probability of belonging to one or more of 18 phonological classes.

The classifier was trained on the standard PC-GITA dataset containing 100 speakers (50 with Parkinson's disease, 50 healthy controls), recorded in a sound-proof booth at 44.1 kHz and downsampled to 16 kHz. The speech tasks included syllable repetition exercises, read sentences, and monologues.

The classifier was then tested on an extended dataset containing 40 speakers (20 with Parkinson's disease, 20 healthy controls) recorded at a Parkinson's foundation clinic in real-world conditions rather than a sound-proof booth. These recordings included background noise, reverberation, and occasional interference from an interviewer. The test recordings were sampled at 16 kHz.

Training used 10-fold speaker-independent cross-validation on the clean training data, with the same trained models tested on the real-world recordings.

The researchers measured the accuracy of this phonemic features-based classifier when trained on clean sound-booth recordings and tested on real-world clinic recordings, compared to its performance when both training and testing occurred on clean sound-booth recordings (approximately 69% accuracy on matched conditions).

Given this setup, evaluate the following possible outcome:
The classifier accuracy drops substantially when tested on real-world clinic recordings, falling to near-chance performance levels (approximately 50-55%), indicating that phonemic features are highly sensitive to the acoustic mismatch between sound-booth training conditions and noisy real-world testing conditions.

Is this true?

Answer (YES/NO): YES